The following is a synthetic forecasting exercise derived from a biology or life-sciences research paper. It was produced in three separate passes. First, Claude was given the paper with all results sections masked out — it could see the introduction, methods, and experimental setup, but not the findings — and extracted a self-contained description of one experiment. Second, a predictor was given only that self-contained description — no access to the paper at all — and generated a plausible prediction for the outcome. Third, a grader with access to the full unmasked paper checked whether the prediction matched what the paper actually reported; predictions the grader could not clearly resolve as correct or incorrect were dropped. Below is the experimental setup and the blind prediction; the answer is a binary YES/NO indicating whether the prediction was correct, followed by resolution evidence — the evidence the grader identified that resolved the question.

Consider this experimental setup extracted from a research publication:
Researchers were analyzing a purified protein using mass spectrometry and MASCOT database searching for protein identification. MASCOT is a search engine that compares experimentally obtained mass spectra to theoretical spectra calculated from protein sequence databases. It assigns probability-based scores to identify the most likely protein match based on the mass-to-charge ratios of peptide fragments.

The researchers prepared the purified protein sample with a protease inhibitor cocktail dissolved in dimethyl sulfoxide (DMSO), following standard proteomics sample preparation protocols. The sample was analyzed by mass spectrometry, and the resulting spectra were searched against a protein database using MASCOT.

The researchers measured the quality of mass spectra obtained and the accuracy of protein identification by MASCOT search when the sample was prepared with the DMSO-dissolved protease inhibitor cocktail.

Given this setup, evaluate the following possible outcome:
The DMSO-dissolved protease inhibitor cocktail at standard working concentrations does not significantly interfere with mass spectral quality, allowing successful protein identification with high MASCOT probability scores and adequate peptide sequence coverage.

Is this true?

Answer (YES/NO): NO